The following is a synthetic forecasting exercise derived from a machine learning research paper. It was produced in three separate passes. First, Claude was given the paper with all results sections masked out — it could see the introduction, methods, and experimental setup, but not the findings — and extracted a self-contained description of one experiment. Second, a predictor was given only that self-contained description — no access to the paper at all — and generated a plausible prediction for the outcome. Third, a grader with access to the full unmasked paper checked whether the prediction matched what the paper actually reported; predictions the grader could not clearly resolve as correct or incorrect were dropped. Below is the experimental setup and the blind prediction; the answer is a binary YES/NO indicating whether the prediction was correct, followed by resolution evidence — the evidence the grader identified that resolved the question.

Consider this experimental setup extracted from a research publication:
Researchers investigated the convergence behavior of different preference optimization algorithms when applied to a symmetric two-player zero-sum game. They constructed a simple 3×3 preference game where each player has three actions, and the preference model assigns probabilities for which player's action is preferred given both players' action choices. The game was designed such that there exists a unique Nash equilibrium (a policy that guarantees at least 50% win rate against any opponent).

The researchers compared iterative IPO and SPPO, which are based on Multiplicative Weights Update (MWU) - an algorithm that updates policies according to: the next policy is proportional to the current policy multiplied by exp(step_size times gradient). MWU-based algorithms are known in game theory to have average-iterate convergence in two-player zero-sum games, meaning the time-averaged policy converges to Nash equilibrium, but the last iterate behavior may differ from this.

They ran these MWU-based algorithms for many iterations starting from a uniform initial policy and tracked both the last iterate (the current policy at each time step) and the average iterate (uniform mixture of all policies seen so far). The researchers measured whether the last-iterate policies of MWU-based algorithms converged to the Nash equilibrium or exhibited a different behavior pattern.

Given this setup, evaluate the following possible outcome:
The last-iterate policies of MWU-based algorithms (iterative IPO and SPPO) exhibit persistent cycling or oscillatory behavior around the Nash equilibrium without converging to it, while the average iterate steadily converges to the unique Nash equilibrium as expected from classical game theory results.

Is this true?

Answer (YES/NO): YES